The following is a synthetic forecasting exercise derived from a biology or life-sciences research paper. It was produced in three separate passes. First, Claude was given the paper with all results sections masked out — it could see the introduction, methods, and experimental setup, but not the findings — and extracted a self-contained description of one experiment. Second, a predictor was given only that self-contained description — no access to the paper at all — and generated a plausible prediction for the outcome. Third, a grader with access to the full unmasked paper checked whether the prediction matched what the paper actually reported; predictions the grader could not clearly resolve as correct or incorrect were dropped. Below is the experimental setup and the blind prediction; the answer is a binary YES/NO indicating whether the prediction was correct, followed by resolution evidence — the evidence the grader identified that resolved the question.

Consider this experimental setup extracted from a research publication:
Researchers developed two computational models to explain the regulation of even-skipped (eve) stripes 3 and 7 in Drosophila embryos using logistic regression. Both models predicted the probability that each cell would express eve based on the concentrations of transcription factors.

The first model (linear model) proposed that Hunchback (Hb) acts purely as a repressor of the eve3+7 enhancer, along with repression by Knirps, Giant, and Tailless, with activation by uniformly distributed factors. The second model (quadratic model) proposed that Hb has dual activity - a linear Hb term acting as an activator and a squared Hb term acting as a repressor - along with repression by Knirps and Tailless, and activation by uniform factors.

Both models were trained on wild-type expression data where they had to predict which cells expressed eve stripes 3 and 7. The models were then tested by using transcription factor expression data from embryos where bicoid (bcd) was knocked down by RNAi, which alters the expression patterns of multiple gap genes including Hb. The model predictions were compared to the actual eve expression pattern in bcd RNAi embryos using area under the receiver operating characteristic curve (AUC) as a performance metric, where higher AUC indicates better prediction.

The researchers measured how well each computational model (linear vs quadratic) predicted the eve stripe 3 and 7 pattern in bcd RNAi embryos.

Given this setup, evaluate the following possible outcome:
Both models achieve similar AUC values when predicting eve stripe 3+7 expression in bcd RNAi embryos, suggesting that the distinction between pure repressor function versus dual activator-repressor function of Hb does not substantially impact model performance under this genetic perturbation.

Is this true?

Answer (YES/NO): NO